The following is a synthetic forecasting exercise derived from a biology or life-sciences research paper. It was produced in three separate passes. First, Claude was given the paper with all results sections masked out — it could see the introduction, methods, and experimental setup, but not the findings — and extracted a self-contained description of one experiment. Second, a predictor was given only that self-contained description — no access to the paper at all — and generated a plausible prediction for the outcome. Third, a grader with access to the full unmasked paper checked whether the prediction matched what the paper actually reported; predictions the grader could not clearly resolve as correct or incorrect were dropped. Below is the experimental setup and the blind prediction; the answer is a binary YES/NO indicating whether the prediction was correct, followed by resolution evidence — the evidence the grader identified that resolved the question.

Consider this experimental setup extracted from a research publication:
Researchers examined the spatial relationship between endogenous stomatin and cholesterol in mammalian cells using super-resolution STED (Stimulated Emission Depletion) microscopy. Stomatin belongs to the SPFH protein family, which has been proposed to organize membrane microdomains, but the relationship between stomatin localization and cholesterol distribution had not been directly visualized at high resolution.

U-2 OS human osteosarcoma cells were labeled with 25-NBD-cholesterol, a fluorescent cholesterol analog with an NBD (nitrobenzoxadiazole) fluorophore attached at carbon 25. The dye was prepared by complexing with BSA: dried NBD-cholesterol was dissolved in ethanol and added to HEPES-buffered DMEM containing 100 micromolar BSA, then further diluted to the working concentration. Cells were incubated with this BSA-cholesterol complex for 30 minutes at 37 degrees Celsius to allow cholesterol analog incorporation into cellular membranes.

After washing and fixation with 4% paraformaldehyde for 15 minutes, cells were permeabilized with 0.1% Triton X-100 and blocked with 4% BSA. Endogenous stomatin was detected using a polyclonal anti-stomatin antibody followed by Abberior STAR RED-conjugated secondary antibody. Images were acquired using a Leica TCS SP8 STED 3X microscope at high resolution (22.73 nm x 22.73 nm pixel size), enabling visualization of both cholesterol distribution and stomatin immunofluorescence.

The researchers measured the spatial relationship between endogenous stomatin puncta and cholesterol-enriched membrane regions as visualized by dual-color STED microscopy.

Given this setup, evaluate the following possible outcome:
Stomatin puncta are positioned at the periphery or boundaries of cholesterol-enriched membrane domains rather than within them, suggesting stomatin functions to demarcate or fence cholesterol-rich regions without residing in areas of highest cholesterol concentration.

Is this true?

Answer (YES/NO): NO